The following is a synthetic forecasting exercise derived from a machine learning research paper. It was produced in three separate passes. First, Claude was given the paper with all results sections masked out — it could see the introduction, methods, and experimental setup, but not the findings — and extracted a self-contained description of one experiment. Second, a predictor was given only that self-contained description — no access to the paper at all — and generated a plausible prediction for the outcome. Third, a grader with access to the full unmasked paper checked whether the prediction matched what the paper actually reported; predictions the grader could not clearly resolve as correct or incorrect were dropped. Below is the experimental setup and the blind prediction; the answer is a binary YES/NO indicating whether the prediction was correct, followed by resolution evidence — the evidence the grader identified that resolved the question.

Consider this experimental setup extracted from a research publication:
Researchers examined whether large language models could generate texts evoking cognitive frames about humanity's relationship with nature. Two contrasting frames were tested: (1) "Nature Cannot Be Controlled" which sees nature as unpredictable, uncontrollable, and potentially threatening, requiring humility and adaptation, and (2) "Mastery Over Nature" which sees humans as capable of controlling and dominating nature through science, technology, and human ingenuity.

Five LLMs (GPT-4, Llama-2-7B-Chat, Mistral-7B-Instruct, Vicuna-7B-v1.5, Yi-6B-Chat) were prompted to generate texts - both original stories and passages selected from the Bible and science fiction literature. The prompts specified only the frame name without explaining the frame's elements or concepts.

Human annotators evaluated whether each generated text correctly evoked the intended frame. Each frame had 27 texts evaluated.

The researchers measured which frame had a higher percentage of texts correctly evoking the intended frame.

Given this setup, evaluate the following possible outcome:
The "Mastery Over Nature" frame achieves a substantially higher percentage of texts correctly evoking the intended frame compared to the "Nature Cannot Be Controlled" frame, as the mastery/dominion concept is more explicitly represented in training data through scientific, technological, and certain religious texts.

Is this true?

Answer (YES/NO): NO